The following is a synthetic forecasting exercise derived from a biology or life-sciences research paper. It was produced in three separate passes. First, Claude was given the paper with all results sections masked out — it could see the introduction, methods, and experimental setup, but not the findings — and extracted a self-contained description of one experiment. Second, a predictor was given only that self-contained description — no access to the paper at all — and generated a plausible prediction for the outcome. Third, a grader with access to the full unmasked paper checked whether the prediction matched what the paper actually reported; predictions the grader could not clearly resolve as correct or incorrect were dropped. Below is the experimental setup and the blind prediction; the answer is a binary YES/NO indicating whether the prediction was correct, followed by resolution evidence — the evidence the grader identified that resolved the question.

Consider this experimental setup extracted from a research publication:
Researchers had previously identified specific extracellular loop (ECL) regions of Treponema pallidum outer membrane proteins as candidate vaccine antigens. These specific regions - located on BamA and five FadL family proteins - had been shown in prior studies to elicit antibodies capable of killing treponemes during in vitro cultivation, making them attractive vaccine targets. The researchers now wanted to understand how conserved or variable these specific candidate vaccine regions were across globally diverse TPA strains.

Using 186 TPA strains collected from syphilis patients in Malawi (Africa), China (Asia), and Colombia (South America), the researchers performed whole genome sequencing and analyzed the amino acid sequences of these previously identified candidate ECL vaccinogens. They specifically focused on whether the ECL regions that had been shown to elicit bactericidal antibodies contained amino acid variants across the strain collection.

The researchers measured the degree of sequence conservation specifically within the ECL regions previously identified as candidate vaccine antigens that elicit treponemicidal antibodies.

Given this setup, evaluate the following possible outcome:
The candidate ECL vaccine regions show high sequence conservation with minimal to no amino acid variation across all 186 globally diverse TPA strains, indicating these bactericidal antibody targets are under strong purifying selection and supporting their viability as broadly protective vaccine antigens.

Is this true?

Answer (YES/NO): YES